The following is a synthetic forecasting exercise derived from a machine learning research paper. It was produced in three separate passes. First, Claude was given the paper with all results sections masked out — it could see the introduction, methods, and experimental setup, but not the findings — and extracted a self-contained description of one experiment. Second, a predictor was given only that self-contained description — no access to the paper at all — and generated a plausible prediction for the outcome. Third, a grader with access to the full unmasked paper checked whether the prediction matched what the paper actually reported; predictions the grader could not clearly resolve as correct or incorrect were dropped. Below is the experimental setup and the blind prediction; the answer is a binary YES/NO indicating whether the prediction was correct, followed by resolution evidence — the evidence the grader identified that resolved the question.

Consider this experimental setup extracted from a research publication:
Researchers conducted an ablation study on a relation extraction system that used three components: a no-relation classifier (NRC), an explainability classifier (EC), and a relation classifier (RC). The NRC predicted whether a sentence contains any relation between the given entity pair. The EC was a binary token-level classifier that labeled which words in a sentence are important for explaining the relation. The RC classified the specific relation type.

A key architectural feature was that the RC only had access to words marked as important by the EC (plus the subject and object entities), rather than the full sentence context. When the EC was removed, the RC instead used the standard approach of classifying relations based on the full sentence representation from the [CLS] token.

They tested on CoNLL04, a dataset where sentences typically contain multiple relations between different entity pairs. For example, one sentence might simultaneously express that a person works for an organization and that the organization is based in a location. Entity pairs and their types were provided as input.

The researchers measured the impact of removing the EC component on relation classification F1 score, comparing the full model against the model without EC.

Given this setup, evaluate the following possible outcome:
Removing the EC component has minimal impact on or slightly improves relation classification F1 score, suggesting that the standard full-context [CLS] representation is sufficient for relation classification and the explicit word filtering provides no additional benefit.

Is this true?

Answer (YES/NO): NO